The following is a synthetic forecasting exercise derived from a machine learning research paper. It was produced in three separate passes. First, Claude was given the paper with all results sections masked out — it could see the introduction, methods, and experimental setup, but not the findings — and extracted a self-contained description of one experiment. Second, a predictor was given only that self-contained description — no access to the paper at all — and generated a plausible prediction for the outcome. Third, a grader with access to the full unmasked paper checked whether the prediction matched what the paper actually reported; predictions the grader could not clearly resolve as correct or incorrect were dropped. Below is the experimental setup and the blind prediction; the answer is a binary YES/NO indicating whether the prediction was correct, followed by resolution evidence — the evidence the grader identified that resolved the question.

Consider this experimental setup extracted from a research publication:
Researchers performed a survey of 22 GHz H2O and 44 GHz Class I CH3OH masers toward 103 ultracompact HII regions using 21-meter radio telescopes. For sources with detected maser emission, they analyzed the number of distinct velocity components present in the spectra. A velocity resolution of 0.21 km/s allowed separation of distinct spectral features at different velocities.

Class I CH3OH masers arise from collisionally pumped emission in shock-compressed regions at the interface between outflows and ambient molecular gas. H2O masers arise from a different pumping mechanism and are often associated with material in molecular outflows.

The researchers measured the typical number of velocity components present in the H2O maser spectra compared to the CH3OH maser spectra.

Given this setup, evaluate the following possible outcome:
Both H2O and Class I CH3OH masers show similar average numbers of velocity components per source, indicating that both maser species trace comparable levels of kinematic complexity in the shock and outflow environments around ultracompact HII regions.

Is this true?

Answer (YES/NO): NO